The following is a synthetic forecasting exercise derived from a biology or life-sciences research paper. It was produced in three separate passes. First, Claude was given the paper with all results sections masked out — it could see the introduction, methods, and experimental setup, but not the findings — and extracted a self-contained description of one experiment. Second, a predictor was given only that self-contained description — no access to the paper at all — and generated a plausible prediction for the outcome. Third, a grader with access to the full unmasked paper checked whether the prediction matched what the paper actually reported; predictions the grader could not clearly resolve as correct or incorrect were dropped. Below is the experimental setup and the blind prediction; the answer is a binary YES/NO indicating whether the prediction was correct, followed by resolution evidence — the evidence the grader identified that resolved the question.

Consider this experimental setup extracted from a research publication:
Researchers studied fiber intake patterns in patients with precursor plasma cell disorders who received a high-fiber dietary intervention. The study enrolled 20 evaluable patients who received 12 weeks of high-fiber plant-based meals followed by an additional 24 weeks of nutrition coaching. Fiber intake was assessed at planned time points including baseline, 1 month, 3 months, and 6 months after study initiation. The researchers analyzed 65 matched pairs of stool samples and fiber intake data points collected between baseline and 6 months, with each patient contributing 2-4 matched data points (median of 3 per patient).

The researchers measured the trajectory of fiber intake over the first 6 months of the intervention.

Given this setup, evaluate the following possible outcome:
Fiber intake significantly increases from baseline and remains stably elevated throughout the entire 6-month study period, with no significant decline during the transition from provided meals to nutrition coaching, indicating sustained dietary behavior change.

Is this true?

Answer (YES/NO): NO